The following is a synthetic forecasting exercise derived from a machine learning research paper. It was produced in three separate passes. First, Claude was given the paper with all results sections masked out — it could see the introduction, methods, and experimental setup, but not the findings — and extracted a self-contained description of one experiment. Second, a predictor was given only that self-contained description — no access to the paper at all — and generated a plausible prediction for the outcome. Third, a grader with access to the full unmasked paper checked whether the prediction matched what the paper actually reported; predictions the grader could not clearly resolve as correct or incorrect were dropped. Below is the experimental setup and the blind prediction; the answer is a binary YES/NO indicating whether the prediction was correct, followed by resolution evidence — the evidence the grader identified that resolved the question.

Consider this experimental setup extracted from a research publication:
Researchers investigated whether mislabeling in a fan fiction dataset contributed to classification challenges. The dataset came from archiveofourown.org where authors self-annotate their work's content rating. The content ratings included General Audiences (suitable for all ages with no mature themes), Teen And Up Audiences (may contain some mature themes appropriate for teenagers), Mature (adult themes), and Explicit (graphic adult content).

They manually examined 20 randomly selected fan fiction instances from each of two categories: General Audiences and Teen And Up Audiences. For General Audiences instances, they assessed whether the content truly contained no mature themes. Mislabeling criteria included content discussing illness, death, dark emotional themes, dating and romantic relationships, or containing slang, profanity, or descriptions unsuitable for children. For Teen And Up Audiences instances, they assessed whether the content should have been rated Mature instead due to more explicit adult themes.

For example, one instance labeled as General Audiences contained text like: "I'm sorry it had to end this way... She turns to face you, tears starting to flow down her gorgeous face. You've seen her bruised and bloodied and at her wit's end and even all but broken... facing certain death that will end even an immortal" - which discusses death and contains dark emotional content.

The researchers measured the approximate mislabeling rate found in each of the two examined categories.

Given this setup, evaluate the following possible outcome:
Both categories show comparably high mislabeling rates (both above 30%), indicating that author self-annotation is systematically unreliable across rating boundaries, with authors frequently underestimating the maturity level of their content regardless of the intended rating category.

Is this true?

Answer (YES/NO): NO